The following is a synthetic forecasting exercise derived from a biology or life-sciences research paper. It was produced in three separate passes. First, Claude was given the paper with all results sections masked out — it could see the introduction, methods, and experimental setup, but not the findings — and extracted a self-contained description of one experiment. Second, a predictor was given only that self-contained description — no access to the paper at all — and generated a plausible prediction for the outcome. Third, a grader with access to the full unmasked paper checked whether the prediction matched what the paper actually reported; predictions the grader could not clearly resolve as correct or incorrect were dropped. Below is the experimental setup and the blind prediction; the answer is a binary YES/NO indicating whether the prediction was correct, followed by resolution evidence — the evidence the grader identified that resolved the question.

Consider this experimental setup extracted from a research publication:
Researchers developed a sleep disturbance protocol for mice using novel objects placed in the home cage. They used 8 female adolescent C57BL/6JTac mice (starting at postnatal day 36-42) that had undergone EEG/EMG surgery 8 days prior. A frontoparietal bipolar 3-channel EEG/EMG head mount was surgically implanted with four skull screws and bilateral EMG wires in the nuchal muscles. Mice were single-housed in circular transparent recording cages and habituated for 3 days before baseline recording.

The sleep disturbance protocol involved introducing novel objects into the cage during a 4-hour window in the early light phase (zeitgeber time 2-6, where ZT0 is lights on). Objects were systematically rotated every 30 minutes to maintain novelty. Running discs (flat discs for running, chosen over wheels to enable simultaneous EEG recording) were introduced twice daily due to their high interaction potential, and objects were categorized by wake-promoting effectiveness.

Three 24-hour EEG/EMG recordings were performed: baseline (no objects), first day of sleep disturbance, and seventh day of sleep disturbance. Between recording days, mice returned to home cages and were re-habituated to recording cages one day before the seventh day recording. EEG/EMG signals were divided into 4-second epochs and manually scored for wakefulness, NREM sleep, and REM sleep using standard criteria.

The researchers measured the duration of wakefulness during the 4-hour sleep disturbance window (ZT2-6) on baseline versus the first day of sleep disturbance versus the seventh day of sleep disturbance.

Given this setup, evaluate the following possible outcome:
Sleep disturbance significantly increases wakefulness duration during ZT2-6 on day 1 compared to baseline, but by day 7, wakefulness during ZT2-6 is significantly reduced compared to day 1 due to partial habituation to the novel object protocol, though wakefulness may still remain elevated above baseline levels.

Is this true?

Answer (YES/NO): NO